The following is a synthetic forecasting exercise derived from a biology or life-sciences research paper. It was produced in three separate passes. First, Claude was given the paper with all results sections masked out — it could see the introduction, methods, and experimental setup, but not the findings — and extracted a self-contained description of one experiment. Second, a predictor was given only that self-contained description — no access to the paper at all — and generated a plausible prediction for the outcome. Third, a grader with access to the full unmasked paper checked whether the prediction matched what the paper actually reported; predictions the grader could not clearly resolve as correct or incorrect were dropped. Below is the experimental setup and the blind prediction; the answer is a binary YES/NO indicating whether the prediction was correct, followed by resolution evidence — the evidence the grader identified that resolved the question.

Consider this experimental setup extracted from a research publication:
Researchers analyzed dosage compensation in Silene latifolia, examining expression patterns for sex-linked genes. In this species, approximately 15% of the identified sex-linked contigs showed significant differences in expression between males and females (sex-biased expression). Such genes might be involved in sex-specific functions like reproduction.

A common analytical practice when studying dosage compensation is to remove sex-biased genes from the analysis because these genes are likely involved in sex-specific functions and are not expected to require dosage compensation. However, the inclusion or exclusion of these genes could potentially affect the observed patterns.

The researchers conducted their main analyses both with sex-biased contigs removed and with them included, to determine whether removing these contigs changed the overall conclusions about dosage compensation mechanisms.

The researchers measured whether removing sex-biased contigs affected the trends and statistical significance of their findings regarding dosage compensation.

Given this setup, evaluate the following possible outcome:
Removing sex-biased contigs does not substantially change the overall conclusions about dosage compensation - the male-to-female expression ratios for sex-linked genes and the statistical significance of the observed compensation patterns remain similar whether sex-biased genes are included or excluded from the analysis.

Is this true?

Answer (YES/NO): YES